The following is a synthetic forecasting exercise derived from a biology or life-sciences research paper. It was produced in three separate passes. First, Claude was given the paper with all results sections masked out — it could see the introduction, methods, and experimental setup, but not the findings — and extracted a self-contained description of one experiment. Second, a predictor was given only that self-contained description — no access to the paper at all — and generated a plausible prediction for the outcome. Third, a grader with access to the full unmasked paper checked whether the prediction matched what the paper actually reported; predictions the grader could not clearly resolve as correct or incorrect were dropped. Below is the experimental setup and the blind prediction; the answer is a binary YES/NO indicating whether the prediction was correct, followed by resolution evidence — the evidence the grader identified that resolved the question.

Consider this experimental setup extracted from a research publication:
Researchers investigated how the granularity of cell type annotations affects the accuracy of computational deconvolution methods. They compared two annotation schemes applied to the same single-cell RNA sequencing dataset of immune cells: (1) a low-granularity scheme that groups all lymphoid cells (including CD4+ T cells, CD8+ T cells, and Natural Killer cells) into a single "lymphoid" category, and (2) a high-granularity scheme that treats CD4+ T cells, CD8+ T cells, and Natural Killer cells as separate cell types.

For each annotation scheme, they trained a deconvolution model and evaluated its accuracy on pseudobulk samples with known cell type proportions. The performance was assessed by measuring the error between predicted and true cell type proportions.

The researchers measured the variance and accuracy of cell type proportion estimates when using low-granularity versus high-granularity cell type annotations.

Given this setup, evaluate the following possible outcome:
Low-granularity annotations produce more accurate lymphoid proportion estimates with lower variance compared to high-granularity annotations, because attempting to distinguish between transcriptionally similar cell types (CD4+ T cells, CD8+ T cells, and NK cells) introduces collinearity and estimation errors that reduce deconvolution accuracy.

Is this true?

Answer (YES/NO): NO